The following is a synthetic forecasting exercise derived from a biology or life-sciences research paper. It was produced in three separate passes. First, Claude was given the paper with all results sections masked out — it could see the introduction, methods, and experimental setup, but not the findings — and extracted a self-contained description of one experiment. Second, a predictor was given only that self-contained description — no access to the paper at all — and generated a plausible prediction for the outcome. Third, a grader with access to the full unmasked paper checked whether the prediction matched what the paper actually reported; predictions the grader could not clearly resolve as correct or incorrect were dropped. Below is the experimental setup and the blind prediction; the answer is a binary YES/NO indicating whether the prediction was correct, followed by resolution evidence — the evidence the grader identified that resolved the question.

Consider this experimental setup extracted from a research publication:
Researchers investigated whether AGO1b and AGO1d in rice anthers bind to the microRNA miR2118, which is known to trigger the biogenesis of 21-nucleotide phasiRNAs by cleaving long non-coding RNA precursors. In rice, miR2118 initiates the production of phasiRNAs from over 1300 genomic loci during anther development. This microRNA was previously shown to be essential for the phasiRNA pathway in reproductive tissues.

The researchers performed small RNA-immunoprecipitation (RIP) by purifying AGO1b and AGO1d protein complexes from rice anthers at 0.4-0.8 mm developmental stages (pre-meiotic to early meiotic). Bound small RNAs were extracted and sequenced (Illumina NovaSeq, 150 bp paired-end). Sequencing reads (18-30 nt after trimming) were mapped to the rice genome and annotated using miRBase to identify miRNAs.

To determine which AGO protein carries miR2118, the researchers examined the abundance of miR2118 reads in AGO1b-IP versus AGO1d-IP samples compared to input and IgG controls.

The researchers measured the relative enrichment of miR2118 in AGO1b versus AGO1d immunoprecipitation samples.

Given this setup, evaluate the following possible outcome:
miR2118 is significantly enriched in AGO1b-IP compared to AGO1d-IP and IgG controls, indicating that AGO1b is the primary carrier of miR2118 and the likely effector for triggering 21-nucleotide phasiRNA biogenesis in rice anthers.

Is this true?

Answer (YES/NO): NO